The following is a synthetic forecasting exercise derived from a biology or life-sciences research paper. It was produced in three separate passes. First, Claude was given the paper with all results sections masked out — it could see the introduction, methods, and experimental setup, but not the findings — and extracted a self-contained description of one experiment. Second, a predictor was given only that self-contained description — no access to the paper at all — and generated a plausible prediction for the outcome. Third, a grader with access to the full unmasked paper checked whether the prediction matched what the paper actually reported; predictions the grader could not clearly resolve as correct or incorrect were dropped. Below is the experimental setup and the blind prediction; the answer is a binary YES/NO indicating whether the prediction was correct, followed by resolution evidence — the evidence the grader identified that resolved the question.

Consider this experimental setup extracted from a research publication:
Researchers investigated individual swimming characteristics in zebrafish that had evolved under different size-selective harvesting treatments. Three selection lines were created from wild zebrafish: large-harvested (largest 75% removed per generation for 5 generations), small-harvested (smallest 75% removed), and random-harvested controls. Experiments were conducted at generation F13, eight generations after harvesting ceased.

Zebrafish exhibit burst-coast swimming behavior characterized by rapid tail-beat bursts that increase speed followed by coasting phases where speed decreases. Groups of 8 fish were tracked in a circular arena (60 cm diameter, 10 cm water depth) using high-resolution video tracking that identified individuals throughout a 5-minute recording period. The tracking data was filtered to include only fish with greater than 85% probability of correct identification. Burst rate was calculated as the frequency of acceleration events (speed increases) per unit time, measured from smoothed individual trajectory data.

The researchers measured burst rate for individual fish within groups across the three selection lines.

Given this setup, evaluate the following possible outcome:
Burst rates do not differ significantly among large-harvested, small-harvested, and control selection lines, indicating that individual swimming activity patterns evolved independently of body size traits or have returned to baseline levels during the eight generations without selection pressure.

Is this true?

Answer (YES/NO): NO